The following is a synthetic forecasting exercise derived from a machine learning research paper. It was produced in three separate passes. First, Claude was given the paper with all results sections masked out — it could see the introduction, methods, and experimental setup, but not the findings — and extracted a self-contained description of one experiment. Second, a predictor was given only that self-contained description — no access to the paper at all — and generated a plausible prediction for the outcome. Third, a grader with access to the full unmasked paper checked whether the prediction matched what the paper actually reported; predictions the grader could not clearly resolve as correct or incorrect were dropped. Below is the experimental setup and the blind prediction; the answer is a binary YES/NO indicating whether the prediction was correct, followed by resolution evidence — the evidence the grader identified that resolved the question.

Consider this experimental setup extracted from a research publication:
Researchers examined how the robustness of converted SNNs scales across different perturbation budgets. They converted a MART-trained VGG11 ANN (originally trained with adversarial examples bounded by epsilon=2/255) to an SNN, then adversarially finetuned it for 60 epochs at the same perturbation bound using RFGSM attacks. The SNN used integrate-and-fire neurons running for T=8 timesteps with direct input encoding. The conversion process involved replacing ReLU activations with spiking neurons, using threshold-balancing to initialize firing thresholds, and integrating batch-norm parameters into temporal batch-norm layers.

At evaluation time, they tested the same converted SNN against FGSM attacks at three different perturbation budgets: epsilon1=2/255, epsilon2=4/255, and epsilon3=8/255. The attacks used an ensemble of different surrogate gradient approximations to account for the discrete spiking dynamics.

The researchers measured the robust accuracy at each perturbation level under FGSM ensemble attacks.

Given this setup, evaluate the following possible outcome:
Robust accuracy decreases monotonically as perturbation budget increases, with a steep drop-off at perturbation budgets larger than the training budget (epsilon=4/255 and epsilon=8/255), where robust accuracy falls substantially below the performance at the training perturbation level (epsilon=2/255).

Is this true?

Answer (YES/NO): YES